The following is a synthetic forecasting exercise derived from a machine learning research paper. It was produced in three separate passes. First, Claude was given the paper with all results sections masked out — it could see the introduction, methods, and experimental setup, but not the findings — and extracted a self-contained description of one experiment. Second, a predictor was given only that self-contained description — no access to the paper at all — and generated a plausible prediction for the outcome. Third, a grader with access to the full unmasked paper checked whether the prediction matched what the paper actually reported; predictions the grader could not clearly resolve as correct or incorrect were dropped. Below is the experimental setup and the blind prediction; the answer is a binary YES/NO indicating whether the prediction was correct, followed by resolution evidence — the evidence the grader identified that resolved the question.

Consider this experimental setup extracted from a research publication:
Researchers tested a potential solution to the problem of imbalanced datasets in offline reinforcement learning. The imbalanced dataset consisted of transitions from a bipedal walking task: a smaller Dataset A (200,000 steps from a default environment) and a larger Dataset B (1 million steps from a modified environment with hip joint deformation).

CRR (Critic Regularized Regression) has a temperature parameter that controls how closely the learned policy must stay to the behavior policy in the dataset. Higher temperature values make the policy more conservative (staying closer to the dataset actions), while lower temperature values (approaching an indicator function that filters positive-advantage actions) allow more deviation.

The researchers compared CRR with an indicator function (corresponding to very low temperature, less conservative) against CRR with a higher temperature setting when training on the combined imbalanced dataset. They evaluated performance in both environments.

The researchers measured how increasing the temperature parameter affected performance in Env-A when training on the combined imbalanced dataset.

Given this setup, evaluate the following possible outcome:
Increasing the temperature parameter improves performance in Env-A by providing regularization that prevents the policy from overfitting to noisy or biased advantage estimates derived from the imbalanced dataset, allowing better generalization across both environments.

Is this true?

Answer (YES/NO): YES